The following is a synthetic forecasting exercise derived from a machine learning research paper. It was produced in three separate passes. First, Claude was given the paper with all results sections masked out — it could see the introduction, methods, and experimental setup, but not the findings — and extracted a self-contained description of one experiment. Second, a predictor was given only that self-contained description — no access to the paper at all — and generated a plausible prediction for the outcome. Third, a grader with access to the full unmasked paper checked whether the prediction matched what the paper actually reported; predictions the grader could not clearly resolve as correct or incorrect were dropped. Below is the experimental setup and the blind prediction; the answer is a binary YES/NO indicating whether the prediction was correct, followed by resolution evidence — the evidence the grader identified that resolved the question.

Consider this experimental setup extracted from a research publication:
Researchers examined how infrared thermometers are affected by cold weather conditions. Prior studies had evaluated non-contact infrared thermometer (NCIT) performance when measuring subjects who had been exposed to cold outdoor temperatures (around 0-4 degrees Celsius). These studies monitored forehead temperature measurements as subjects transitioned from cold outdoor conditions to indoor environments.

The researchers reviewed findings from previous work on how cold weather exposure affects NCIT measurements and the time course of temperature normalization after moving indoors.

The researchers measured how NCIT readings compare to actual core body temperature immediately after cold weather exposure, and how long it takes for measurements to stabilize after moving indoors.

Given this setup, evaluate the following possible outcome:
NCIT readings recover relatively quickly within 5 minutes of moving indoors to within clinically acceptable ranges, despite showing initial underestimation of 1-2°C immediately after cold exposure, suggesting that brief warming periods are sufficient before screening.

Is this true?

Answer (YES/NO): NO